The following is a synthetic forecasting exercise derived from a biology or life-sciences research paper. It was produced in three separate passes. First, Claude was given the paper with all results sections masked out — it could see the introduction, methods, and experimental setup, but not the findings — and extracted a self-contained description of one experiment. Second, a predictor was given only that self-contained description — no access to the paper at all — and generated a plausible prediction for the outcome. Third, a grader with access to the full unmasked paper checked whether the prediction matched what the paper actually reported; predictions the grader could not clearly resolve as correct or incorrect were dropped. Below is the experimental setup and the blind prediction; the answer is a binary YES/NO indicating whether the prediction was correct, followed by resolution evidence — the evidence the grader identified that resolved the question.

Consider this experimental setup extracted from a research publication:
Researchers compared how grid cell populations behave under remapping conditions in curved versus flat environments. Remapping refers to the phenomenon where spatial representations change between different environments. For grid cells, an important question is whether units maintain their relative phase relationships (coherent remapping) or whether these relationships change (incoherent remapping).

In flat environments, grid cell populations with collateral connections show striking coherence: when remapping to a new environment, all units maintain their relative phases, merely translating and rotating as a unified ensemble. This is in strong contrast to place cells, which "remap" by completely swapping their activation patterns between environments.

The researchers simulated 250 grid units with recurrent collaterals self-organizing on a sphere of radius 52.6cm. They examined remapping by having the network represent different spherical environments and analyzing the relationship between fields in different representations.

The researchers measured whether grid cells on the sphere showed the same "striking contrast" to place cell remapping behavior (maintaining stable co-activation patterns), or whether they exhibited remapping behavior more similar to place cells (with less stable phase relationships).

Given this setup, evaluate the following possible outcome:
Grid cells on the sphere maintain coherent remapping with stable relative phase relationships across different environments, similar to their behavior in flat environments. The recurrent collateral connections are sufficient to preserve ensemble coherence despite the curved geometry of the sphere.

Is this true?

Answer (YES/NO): NO